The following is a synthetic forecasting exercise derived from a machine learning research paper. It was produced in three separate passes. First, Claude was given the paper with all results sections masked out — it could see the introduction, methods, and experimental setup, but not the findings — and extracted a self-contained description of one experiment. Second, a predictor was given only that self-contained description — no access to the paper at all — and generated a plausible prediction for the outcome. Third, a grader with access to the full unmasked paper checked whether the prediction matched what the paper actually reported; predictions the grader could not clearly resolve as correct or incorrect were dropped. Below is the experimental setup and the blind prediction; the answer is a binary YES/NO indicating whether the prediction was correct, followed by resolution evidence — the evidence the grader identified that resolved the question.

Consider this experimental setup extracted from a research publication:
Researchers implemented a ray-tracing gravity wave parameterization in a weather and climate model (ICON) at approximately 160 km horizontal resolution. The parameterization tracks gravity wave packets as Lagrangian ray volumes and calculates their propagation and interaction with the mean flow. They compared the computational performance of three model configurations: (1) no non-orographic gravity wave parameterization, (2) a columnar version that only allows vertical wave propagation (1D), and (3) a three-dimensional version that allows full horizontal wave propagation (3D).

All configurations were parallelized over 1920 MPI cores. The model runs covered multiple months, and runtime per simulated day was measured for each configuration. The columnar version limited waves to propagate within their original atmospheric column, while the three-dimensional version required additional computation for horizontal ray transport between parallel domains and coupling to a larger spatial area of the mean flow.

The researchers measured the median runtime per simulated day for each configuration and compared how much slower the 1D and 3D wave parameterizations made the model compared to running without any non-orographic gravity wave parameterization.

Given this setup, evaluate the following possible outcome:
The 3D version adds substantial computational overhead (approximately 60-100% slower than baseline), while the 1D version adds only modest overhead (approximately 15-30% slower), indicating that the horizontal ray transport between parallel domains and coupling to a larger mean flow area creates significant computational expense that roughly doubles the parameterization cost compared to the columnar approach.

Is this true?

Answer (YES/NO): NO